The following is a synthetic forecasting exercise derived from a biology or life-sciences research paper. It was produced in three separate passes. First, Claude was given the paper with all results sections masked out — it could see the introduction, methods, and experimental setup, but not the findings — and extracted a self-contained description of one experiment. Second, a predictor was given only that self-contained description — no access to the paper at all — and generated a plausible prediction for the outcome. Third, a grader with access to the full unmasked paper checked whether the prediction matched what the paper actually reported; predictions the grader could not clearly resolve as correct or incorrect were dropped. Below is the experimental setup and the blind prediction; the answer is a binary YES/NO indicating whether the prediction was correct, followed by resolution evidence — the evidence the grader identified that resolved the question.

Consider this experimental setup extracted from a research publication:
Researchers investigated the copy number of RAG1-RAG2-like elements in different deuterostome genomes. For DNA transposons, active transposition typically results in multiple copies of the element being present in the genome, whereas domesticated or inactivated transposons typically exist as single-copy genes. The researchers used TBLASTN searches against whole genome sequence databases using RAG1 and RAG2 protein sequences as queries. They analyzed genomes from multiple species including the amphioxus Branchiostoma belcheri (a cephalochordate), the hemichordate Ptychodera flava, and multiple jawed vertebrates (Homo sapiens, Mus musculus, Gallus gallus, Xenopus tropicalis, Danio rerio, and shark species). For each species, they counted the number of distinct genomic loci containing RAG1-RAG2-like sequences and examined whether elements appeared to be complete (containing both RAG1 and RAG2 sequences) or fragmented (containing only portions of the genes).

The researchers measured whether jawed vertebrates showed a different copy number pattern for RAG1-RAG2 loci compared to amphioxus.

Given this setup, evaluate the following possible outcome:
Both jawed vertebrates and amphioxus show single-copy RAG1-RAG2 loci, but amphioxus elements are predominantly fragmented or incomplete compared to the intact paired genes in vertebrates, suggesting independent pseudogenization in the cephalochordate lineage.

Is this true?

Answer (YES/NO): NO